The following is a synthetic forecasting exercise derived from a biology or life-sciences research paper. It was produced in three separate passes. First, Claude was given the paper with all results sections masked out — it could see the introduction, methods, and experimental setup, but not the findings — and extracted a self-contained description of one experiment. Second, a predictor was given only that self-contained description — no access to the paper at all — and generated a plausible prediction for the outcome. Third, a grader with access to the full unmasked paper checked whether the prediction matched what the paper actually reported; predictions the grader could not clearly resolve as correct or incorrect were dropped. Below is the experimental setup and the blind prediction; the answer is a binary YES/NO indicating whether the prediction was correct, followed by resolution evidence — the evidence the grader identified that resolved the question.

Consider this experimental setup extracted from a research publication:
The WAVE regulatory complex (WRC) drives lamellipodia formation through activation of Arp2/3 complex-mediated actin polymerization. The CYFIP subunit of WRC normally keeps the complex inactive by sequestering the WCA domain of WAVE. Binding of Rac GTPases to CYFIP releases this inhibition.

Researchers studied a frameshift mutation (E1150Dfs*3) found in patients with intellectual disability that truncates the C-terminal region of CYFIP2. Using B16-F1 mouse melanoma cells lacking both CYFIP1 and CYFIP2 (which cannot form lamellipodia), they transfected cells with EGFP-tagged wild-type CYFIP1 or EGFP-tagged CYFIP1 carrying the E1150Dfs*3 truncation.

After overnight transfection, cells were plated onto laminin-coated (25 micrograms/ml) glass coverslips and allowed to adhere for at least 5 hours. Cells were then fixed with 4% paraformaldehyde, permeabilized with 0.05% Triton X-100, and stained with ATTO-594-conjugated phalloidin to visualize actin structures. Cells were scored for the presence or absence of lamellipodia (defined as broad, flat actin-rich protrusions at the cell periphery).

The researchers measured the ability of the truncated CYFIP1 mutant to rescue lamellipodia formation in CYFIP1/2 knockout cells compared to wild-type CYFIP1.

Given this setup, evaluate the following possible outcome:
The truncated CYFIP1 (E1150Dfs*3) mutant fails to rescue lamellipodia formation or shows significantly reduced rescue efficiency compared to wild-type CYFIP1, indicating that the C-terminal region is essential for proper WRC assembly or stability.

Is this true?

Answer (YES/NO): YES